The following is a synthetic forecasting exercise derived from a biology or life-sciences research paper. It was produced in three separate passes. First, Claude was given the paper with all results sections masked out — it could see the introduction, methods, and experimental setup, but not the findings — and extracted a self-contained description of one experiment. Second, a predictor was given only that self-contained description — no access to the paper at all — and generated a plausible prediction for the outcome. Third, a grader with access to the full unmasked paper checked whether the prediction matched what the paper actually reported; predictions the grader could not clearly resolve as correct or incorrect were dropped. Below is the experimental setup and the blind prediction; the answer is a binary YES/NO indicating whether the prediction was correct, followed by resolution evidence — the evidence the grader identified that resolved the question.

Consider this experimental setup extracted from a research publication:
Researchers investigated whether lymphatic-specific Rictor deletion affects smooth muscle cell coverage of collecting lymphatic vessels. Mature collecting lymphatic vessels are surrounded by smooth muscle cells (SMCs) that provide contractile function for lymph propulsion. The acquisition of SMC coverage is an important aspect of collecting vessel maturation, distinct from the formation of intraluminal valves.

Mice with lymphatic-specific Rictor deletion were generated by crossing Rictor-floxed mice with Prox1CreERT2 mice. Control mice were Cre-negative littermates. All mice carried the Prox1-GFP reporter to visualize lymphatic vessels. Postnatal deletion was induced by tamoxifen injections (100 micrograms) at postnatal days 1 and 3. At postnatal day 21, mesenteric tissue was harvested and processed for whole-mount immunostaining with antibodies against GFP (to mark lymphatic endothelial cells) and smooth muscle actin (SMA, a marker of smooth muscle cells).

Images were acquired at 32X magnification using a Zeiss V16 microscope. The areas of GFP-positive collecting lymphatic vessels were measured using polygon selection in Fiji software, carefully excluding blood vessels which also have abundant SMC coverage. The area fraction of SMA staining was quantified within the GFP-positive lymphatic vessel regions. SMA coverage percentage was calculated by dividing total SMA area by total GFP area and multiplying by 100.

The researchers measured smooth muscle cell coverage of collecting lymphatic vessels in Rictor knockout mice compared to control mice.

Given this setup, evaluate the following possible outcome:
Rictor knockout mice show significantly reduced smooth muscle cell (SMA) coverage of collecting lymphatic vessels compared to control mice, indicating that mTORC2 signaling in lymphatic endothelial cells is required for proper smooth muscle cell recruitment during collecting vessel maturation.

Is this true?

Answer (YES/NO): NO